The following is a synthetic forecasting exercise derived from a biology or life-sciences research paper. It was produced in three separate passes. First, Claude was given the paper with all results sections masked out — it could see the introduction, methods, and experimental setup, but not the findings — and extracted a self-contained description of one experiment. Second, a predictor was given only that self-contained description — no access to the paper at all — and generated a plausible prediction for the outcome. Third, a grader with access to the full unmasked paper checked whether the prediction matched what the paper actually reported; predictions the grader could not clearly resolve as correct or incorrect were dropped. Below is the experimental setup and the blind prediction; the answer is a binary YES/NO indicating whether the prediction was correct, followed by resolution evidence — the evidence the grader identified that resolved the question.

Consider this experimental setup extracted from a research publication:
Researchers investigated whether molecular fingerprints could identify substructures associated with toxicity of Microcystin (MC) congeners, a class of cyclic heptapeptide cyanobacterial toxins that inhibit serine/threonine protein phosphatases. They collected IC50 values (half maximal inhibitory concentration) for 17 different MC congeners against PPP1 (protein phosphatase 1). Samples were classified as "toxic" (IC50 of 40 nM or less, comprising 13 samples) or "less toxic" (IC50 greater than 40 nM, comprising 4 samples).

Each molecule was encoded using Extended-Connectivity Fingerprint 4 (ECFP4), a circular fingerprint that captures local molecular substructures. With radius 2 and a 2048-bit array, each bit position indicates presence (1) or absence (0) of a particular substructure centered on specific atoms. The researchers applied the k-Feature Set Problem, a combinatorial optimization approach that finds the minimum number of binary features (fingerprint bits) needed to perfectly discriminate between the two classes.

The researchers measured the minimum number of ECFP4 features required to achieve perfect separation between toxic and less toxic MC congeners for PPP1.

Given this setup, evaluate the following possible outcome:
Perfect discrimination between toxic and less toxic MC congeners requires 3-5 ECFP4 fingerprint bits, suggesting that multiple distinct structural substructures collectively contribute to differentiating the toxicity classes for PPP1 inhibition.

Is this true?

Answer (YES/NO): NO